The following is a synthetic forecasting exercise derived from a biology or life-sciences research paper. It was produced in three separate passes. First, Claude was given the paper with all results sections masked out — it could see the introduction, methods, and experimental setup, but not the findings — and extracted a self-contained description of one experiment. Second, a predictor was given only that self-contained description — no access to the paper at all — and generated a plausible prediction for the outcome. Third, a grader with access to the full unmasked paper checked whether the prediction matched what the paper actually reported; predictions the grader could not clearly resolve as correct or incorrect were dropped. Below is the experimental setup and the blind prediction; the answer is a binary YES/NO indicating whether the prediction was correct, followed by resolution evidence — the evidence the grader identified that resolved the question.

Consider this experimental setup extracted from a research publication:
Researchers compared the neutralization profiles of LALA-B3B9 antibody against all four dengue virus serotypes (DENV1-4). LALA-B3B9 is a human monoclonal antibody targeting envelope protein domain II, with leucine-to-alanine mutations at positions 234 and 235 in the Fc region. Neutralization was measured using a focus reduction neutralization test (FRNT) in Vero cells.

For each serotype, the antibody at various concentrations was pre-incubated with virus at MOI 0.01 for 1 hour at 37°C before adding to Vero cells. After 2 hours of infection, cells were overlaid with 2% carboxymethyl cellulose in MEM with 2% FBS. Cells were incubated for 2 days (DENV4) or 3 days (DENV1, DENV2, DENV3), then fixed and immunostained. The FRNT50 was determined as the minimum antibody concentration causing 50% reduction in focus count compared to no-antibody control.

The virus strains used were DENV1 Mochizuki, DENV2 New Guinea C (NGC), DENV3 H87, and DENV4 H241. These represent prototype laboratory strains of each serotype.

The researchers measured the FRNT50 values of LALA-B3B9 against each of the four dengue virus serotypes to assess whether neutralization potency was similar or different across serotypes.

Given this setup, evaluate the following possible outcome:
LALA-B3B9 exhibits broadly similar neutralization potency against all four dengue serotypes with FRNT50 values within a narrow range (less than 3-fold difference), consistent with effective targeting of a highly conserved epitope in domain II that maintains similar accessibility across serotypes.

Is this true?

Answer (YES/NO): NO